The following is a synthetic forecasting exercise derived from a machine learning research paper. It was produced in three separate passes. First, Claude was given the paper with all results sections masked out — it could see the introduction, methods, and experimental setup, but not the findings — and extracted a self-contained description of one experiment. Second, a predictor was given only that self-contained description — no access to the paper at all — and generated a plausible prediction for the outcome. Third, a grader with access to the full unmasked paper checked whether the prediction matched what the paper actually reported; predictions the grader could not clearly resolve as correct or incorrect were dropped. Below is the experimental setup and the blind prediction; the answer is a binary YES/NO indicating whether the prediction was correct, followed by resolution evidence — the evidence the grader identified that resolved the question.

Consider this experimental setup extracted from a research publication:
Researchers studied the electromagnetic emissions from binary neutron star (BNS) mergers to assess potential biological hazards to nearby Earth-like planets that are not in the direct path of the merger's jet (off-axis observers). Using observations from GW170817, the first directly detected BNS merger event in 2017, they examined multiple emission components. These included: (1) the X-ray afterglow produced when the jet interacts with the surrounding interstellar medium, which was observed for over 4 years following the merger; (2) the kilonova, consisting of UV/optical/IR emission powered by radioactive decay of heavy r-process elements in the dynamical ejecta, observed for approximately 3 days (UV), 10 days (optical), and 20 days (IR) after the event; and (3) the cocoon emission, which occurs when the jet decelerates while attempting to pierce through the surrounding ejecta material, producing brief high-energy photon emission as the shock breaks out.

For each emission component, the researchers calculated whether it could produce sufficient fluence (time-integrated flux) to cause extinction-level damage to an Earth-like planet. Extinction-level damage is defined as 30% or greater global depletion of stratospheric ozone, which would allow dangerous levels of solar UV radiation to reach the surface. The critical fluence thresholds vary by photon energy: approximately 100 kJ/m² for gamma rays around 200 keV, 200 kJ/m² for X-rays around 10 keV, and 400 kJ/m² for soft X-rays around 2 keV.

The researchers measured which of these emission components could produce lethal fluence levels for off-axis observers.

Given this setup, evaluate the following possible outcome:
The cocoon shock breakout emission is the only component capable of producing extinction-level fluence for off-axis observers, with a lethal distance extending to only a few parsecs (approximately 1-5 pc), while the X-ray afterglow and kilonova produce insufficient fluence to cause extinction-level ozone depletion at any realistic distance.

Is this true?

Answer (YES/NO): NO